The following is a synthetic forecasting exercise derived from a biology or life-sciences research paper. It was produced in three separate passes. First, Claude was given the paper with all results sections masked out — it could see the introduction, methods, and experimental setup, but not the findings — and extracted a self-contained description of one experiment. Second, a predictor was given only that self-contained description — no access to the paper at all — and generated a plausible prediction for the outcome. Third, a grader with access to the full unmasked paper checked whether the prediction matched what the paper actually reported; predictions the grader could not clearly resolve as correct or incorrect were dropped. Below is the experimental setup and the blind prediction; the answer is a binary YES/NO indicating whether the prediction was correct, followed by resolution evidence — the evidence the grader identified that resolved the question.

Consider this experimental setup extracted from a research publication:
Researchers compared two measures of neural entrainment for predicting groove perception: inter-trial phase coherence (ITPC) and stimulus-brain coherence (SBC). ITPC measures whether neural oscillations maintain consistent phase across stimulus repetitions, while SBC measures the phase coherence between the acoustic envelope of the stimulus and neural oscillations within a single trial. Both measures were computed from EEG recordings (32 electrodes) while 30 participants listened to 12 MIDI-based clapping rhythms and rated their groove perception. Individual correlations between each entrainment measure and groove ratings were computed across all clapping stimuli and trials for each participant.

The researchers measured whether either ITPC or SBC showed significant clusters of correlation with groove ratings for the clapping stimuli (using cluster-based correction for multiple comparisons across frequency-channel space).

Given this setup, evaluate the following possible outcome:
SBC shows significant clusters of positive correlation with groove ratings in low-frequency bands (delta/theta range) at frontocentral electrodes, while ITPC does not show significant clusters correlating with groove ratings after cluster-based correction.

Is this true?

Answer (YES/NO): NO